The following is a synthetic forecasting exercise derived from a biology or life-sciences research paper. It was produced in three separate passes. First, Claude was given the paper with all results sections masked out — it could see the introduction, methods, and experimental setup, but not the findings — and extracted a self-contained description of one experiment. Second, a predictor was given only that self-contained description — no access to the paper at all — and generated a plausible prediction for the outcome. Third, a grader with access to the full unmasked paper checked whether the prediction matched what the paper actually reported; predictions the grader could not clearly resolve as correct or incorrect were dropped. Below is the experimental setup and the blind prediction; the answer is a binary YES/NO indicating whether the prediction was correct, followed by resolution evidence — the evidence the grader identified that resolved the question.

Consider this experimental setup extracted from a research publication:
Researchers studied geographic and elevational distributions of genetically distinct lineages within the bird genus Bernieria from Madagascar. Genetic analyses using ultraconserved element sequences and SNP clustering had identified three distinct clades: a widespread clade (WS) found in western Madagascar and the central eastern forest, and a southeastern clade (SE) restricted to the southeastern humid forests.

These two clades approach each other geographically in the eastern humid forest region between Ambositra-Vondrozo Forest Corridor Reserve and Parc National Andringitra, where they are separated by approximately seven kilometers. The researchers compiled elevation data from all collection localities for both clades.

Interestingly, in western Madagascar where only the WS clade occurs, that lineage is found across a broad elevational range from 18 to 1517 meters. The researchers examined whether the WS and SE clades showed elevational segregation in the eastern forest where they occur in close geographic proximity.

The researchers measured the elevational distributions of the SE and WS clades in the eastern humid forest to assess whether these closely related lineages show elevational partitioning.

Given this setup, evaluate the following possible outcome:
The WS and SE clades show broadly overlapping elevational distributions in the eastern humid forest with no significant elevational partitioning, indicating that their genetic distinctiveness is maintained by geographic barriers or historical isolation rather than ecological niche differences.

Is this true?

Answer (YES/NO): NO